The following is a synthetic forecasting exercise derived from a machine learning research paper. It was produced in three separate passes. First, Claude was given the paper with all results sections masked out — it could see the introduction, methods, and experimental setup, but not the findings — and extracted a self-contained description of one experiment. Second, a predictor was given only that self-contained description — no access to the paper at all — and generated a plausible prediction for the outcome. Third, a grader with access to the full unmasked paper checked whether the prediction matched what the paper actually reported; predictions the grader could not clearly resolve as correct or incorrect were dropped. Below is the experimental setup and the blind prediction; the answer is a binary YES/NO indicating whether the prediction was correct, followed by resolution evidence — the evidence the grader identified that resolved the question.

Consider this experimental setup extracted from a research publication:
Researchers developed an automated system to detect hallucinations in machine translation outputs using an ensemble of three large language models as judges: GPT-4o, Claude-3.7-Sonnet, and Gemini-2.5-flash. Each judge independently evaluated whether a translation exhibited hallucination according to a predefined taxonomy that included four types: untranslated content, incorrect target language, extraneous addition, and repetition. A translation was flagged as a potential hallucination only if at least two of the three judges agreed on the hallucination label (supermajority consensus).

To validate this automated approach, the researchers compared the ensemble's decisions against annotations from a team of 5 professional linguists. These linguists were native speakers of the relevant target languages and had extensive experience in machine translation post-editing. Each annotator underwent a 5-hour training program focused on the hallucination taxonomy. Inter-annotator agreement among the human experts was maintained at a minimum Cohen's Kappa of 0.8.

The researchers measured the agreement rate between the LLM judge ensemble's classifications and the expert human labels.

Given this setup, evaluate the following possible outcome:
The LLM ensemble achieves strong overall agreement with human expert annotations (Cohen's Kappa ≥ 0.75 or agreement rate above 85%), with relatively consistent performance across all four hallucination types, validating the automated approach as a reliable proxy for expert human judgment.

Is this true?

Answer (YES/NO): NO